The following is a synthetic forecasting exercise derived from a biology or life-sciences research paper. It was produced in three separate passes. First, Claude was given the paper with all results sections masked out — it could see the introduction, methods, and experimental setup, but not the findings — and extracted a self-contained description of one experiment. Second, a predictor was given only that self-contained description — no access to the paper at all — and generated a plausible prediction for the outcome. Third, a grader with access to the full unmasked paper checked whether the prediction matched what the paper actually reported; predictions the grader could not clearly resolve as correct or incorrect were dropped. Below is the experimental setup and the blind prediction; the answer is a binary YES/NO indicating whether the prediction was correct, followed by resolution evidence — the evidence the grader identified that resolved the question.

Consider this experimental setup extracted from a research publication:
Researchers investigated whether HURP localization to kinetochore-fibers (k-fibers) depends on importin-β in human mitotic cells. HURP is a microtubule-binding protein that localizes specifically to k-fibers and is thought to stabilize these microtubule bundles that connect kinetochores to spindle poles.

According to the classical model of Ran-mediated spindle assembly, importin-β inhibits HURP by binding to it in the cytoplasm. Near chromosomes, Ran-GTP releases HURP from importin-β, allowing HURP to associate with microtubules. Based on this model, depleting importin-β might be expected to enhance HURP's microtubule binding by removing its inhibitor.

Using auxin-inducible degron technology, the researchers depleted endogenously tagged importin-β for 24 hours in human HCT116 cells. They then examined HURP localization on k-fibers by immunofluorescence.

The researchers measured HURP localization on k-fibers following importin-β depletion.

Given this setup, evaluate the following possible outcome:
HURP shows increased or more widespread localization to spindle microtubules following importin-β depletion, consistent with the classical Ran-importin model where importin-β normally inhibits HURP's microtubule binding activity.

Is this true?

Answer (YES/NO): NO